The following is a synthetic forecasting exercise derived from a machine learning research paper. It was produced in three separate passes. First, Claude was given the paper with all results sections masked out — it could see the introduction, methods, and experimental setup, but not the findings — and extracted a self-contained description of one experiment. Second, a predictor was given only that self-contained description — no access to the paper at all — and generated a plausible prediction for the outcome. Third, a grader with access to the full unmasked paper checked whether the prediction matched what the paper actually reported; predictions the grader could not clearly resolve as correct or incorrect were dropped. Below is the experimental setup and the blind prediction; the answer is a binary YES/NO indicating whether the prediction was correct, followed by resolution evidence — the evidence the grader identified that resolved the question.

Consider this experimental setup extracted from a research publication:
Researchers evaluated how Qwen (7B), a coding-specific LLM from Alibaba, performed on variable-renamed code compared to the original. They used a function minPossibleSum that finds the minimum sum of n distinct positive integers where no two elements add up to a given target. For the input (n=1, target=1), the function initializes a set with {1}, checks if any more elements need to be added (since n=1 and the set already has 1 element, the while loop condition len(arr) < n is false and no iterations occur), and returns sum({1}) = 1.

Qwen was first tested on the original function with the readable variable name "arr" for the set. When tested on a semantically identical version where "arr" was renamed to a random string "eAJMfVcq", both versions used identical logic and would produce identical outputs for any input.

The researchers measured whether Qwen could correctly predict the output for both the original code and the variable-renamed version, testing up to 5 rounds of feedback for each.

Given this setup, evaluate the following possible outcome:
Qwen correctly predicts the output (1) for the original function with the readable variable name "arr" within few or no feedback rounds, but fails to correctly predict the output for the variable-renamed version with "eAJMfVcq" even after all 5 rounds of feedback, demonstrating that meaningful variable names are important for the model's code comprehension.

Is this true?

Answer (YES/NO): YES